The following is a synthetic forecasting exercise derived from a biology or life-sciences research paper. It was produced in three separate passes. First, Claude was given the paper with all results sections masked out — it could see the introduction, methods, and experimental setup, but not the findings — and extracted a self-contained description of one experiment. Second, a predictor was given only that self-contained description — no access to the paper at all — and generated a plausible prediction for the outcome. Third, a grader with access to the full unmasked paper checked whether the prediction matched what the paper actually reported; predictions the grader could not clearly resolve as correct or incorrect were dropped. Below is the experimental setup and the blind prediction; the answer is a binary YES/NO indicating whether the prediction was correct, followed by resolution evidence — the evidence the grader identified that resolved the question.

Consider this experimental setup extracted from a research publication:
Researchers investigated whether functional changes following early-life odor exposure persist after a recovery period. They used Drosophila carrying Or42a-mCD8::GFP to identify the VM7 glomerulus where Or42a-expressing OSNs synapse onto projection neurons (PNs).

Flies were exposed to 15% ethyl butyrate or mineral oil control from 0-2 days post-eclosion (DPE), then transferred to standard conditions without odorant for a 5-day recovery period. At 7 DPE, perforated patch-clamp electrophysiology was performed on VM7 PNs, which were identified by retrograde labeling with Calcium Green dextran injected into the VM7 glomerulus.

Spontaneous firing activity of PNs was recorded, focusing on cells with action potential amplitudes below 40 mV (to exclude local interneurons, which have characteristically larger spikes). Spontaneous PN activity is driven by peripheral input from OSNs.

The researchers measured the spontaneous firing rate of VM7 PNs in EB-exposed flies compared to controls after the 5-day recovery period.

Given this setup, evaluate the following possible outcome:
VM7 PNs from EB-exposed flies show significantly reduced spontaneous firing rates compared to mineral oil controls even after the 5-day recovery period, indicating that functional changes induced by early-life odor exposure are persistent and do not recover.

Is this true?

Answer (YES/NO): YES